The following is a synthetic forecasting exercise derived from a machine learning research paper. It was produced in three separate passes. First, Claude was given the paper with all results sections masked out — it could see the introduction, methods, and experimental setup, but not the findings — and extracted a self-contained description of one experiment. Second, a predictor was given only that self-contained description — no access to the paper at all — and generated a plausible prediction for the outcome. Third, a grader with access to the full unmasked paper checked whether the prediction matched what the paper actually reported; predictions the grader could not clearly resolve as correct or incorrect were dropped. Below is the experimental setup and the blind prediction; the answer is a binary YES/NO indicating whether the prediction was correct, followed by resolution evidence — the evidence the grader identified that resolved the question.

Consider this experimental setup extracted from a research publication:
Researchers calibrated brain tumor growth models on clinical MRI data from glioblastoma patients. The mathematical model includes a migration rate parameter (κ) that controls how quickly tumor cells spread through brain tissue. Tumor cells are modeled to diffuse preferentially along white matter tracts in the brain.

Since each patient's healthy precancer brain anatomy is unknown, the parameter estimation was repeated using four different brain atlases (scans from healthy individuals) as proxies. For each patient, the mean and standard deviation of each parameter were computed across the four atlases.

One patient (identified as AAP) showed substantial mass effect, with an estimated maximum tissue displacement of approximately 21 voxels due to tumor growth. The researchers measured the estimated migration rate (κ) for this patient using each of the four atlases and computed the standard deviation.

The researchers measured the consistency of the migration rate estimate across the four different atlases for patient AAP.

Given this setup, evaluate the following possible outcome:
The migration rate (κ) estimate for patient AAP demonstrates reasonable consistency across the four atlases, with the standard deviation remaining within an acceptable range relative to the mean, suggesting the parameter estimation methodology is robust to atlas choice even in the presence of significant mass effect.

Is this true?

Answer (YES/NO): YES